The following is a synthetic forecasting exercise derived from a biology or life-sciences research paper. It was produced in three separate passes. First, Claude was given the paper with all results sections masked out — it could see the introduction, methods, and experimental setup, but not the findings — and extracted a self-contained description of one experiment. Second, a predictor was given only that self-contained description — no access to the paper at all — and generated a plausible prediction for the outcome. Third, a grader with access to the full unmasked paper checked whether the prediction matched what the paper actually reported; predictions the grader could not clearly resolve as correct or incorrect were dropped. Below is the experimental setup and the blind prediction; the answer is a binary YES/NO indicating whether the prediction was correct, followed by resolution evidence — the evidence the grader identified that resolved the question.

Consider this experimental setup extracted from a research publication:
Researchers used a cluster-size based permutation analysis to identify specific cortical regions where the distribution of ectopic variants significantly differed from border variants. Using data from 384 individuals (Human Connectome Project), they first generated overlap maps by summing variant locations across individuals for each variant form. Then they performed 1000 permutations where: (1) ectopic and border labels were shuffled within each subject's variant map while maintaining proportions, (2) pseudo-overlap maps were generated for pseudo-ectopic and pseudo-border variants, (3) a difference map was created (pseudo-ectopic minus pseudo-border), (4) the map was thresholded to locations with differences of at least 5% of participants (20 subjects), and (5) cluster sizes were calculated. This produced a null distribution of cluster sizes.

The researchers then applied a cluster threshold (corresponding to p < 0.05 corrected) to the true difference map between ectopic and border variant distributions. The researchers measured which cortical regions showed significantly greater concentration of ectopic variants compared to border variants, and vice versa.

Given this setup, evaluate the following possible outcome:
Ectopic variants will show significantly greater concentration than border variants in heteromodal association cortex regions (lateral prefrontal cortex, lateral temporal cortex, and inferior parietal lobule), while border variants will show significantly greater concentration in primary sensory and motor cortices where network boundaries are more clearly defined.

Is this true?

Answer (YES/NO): NO